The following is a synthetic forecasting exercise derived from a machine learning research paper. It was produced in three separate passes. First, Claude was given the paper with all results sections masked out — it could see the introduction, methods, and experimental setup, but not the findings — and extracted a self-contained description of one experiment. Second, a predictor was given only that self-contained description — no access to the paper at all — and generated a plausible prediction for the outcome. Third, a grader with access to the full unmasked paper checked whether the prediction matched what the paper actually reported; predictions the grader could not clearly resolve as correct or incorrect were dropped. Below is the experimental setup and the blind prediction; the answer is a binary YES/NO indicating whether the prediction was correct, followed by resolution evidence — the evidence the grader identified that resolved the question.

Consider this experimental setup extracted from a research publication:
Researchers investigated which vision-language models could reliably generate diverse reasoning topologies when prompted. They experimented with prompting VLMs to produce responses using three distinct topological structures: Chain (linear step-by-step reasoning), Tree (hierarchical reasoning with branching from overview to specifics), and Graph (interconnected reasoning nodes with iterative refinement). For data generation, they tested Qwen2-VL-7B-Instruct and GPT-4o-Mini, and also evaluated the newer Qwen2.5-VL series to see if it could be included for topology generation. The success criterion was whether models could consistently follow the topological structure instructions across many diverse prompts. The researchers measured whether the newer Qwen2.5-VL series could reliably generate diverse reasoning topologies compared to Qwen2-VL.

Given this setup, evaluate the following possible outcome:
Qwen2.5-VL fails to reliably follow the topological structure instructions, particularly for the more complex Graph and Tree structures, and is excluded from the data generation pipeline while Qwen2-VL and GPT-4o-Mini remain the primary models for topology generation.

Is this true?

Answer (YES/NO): YES